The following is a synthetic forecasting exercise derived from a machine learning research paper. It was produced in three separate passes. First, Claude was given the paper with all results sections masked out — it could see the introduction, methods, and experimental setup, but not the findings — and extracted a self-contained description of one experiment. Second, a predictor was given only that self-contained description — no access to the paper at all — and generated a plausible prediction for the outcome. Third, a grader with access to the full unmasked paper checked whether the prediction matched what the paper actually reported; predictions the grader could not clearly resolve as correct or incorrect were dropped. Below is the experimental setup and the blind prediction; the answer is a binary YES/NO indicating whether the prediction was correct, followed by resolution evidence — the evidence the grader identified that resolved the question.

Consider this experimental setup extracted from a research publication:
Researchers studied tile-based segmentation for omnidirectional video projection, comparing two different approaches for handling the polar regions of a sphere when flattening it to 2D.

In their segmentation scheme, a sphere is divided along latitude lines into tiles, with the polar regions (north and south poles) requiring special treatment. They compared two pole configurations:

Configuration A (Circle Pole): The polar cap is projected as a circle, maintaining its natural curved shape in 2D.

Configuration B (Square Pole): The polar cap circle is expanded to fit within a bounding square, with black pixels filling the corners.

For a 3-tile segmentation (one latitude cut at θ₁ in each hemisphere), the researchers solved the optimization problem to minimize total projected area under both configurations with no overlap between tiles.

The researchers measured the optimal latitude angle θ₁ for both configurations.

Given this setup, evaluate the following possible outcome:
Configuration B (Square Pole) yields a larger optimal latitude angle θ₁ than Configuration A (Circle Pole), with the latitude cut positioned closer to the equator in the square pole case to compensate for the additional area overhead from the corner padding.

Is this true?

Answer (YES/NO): NO